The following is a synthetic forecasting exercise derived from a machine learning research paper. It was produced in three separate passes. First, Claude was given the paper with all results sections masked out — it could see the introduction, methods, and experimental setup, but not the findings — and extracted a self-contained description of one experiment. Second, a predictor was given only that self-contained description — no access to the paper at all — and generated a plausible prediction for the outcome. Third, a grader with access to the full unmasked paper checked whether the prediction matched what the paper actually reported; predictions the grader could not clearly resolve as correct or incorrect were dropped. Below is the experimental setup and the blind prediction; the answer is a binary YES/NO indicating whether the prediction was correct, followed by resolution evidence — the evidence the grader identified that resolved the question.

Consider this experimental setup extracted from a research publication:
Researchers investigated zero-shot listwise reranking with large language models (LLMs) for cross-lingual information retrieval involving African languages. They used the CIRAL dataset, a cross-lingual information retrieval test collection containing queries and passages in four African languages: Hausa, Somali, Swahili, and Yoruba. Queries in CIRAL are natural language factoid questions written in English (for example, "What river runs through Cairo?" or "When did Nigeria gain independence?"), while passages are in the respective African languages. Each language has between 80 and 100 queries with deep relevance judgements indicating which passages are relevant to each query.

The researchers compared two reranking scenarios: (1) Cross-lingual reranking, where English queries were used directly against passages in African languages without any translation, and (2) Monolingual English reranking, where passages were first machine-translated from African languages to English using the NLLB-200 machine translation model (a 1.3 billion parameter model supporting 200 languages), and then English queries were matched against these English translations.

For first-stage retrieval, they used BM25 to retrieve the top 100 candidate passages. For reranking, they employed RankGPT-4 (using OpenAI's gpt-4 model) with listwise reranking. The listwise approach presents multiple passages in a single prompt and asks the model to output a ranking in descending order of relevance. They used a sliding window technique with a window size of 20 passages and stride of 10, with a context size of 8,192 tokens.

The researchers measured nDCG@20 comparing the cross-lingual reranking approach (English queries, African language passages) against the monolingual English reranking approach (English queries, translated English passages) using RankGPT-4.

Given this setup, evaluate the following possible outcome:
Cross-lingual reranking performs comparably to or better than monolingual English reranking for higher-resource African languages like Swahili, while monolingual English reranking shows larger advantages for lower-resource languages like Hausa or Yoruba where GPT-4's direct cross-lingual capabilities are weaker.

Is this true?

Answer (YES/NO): NO